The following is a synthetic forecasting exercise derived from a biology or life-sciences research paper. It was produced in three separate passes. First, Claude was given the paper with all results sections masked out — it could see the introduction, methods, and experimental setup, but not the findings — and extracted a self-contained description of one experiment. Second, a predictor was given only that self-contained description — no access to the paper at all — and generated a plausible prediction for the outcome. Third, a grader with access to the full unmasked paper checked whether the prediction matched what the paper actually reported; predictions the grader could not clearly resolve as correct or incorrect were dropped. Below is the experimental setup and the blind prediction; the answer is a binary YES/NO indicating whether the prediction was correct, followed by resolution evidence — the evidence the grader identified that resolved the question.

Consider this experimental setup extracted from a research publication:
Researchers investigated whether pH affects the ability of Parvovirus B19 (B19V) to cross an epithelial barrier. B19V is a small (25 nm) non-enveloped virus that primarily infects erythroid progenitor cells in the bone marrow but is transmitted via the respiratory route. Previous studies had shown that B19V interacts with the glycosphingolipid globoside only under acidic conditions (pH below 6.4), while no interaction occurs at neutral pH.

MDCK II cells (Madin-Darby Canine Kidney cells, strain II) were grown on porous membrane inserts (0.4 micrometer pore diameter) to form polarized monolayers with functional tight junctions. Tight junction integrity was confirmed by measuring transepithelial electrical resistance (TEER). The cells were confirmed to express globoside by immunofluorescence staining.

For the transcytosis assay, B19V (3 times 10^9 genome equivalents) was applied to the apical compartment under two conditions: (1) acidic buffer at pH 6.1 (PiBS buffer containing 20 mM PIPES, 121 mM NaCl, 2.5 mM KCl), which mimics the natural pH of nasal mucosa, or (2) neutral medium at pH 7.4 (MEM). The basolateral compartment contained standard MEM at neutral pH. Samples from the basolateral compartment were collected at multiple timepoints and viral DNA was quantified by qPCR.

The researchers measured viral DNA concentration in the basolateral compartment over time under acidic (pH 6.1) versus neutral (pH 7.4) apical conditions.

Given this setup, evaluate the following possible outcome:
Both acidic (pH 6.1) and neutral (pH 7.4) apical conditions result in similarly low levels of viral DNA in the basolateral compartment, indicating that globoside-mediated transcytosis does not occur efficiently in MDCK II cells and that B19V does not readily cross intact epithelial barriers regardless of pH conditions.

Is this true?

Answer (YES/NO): NO